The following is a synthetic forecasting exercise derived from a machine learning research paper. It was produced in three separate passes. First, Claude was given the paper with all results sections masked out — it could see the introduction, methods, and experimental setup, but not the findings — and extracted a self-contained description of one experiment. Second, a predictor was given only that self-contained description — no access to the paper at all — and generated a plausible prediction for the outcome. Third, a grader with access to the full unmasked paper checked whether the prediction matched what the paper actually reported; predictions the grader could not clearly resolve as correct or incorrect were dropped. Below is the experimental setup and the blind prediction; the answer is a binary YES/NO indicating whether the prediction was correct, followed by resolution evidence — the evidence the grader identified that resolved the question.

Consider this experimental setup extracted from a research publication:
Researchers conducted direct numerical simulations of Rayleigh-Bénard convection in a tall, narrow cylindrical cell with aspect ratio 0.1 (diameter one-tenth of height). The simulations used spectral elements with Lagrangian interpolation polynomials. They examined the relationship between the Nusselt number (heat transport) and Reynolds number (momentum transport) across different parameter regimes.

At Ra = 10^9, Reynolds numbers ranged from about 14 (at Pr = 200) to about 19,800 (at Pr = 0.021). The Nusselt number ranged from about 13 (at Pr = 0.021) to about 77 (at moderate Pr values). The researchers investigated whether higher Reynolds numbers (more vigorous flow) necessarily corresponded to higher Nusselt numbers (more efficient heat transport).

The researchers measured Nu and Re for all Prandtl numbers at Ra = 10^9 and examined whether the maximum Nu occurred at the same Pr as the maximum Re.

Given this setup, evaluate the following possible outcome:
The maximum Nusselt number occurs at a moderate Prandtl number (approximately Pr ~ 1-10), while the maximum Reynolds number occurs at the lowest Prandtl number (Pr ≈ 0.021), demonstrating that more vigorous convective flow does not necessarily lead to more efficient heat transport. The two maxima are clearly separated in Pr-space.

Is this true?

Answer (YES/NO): YES